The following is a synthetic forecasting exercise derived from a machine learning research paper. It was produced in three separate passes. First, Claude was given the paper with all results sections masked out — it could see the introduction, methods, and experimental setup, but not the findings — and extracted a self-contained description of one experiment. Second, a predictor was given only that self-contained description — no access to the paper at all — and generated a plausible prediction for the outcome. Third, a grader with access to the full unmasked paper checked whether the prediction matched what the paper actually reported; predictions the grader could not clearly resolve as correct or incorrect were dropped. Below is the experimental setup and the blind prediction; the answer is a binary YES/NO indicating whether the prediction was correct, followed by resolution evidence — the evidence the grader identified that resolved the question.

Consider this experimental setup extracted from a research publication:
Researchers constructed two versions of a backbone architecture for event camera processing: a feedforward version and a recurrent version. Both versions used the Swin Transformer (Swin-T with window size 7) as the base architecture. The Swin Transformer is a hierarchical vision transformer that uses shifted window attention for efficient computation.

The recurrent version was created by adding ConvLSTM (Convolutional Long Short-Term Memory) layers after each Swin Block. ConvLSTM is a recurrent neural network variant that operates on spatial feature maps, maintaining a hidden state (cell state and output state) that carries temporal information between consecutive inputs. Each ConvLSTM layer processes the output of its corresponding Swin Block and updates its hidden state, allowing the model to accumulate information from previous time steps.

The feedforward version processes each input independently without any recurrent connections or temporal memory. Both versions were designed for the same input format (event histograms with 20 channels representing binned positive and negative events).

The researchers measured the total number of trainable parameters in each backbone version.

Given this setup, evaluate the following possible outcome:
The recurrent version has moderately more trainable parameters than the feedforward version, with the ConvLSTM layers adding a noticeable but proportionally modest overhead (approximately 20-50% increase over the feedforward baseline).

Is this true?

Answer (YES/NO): YES